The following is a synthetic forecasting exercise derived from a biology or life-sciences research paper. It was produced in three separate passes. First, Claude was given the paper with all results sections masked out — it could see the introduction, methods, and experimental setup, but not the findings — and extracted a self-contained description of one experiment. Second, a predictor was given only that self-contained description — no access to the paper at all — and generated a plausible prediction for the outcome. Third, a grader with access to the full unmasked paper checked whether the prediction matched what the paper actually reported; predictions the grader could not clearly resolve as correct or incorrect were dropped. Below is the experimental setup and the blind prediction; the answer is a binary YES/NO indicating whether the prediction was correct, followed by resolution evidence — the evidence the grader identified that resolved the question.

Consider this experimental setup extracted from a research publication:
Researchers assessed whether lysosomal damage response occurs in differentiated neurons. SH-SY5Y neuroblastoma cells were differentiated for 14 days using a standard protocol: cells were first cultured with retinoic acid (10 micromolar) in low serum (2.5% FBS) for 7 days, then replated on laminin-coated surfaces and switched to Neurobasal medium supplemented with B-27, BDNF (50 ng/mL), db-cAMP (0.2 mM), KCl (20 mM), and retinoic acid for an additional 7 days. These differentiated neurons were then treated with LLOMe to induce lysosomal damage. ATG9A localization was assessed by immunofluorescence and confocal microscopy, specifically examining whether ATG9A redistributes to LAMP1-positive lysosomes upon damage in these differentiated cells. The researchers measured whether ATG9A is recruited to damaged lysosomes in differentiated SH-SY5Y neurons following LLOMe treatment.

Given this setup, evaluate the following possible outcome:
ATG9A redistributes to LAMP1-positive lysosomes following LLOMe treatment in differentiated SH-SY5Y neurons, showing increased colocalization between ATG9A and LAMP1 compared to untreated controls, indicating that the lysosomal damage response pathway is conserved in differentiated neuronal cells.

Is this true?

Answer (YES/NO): YES